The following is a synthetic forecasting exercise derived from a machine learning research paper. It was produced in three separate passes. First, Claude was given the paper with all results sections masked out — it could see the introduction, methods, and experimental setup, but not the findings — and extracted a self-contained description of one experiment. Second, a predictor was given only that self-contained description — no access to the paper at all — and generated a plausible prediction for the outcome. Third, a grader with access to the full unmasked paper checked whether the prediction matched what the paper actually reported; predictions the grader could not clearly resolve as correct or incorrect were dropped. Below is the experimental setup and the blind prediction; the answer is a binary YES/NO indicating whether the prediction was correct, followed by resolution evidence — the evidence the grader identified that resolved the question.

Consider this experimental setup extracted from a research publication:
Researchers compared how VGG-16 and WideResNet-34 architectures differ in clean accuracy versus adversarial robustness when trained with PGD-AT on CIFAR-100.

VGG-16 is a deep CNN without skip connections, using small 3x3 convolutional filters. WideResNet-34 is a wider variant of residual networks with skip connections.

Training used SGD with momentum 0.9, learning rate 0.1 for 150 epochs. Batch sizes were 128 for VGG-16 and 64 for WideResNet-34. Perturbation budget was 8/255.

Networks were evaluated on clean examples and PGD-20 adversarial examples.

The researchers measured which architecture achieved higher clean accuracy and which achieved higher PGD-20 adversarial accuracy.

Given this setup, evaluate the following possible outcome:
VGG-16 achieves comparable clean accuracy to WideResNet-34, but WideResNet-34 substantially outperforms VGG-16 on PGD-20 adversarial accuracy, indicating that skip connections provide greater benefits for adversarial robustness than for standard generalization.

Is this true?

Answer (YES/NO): NO